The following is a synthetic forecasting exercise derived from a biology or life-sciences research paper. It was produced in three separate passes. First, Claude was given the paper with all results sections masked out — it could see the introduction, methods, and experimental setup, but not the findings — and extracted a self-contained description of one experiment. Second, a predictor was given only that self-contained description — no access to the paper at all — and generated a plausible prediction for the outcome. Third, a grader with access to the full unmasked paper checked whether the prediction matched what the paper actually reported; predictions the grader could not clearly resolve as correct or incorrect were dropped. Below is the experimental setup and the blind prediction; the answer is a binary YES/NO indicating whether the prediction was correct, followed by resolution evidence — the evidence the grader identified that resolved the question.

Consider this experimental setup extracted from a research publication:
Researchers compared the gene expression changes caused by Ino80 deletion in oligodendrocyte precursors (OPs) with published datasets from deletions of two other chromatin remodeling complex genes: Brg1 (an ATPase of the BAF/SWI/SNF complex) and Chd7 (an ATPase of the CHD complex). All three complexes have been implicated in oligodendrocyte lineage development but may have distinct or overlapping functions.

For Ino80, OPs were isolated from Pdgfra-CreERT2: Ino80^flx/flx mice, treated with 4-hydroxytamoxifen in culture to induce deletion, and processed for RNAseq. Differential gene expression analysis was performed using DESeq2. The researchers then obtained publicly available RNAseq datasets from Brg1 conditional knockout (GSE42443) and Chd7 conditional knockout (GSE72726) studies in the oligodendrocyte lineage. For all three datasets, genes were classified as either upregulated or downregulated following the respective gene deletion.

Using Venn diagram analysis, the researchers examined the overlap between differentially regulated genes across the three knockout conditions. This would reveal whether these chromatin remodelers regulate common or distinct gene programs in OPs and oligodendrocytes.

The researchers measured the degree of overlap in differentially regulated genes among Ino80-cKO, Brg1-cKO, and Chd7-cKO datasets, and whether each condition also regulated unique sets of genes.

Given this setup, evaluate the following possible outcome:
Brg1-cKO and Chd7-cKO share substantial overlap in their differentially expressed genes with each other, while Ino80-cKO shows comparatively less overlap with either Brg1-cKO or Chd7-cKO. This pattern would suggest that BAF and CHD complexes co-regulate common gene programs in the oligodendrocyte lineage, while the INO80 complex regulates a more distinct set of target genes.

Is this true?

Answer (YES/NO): NO